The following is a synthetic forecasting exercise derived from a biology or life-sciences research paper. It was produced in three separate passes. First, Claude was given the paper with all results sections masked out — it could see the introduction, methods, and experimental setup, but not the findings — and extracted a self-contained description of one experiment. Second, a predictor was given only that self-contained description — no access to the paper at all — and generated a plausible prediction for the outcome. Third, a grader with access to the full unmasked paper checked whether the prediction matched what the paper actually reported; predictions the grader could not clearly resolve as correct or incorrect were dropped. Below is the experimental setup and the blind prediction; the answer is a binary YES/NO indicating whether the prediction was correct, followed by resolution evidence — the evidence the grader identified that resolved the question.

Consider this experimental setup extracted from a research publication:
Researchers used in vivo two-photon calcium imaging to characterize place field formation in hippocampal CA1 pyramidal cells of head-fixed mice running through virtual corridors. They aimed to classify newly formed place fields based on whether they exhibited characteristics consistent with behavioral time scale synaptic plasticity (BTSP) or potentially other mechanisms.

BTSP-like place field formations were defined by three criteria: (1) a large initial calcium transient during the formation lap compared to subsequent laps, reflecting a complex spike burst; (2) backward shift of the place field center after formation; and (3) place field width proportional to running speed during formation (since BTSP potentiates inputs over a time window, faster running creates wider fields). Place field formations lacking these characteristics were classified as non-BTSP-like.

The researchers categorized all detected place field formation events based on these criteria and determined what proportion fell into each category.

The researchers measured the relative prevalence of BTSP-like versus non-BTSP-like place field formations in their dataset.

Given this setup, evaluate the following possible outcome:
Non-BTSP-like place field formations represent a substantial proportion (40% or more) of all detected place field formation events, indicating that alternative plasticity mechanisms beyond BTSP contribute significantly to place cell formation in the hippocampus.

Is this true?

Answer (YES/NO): NO